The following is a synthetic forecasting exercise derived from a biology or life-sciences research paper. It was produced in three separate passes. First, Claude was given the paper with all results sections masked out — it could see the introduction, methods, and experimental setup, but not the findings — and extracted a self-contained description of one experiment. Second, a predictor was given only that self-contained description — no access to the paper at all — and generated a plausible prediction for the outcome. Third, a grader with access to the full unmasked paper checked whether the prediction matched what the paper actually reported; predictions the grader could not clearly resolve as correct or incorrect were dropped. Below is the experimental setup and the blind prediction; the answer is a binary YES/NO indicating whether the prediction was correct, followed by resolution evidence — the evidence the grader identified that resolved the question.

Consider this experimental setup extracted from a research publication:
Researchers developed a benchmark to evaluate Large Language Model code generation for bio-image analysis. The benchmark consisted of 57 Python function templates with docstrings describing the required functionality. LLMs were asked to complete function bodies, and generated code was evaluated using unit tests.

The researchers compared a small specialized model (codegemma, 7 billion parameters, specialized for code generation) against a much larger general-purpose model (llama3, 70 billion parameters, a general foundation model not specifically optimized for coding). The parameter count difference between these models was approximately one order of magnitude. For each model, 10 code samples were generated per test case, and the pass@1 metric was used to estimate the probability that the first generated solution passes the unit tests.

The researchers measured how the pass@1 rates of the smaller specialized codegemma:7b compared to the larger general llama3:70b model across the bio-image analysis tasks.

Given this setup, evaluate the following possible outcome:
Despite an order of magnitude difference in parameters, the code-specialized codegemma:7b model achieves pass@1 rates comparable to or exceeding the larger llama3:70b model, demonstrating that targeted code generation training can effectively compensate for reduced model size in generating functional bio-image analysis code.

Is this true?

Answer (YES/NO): YES